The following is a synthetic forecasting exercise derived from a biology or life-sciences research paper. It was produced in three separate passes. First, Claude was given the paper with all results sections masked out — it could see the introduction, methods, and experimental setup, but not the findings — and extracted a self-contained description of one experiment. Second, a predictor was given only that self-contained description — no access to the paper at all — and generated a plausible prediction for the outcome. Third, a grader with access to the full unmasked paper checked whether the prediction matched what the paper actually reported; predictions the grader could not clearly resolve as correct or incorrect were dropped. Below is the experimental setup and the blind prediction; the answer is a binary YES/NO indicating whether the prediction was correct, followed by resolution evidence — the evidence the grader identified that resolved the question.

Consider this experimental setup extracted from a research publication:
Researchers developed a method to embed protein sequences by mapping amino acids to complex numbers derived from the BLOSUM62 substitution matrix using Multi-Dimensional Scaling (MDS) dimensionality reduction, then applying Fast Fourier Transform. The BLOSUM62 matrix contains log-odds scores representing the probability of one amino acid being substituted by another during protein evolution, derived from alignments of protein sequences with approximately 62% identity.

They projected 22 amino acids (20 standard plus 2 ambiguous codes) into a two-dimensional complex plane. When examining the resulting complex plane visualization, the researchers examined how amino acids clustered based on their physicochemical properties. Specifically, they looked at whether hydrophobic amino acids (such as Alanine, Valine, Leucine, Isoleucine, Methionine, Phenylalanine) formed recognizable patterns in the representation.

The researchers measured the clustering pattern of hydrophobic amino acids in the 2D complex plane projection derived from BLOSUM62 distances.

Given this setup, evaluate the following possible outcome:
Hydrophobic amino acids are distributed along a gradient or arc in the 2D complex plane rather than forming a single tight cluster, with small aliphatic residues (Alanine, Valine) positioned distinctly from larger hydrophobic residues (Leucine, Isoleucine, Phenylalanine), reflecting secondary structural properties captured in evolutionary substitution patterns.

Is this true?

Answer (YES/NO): NO